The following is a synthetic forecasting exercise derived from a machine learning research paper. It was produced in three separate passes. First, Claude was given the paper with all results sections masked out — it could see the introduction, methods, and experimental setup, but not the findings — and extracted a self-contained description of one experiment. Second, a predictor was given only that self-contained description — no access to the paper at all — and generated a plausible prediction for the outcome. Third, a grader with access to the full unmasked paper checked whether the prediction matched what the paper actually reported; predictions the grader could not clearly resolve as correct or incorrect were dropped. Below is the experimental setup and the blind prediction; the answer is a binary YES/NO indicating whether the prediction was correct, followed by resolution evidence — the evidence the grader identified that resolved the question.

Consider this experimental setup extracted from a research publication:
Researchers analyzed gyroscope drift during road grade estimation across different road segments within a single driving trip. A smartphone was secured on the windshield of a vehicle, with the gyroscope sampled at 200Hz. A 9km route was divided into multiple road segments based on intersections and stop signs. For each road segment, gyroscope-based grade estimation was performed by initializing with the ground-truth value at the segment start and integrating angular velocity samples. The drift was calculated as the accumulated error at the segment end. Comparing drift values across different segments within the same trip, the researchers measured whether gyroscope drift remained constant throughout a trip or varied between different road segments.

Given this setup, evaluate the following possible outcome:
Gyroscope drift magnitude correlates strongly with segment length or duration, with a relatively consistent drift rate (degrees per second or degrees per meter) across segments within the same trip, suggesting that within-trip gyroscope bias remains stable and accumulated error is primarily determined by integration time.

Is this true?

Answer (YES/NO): NO